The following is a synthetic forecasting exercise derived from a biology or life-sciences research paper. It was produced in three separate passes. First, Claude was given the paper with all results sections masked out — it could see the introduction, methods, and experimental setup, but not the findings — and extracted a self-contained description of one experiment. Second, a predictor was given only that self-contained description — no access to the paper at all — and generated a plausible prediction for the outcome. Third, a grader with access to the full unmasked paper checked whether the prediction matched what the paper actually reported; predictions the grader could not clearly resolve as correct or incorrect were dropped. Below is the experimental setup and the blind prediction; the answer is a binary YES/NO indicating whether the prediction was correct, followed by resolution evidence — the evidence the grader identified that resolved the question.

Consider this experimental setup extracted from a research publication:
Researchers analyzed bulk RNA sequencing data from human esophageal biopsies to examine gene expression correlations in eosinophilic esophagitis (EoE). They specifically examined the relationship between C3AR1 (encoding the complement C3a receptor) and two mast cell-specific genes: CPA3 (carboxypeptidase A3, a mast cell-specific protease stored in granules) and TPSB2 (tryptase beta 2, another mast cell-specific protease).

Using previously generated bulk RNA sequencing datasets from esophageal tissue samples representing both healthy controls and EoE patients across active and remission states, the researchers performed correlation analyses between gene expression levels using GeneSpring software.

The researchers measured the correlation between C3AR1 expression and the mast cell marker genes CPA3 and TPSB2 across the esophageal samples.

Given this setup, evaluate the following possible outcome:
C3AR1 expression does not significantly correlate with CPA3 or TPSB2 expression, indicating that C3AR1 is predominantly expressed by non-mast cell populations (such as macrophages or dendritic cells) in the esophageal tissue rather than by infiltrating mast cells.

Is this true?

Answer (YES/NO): NO